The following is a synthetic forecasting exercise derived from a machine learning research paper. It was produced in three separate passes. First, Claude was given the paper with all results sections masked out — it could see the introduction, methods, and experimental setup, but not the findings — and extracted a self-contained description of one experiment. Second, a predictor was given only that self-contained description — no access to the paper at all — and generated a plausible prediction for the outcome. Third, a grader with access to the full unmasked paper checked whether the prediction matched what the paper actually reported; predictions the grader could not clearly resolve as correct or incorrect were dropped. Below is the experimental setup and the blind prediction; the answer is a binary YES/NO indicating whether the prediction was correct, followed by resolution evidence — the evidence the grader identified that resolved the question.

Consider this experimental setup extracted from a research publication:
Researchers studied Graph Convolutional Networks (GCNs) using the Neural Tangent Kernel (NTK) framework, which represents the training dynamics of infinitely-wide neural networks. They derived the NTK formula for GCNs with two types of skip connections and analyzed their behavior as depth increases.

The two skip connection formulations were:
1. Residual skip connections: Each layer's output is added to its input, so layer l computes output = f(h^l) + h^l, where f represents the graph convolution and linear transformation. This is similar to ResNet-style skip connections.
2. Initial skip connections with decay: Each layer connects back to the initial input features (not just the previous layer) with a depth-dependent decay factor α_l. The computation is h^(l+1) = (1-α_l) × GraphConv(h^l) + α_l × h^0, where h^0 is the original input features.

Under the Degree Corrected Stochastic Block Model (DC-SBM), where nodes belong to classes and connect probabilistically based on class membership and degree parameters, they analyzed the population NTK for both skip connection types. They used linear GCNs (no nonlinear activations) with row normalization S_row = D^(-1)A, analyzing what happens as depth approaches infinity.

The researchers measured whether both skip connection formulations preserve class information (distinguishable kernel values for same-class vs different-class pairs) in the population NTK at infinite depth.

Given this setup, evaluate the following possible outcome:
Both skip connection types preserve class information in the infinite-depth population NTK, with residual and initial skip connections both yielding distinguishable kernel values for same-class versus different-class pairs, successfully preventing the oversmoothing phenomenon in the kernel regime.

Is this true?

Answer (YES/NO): YES